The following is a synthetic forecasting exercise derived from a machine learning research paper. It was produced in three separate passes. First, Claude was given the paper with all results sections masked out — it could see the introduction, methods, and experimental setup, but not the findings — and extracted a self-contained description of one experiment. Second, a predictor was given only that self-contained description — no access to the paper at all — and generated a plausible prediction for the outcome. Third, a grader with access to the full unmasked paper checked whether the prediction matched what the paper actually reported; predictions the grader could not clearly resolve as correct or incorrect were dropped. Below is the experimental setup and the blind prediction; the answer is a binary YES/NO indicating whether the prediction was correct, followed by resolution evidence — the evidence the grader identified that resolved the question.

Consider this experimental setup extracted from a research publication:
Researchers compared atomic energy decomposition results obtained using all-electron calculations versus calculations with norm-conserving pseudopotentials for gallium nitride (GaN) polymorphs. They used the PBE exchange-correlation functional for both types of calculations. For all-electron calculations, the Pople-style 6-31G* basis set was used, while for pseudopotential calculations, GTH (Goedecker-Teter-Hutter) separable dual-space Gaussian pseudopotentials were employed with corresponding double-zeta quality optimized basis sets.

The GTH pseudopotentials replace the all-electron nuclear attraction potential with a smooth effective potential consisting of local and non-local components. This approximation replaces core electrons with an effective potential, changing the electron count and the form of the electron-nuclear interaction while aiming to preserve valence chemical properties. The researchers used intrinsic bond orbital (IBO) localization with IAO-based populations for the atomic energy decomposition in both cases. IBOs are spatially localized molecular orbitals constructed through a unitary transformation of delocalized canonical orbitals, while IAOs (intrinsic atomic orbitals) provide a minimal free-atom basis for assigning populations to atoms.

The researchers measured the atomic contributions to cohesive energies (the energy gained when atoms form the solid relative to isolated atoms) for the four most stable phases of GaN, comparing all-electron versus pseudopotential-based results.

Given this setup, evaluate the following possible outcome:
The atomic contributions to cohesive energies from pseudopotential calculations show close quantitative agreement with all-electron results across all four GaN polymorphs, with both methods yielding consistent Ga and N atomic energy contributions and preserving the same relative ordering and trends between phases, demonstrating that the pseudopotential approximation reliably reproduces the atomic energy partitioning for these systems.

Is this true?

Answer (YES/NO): NO